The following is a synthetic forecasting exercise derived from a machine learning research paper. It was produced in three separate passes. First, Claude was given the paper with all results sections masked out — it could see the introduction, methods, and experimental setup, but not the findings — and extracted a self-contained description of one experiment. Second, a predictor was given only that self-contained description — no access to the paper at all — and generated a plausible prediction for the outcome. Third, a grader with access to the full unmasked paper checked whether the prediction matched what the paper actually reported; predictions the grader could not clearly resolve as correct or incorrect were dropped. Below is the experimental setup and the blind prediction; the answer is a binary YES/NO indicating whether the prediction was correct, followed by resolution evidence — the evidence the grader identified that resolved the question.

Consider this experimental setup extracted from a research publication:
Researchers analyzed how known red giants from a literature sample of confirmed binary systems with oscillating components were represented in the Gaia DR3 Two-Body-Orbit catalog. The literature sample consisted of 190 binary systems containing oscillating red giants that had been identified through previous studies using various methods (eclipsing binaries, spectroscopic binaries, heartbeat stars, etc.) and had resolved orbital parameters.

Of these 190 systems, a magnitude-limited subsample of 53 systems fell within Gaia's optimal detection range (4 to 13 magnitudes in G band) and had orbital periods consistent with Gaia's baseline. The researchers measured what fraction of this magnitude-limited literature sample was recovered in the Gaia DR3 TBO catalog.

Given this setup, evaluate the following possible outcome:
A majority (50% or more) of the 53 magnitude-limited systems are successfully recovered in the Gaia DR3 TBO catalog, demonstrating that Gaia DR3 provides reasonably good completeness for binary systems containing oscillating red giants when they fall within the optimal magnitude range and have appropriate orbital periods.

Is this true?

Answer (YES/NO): YES